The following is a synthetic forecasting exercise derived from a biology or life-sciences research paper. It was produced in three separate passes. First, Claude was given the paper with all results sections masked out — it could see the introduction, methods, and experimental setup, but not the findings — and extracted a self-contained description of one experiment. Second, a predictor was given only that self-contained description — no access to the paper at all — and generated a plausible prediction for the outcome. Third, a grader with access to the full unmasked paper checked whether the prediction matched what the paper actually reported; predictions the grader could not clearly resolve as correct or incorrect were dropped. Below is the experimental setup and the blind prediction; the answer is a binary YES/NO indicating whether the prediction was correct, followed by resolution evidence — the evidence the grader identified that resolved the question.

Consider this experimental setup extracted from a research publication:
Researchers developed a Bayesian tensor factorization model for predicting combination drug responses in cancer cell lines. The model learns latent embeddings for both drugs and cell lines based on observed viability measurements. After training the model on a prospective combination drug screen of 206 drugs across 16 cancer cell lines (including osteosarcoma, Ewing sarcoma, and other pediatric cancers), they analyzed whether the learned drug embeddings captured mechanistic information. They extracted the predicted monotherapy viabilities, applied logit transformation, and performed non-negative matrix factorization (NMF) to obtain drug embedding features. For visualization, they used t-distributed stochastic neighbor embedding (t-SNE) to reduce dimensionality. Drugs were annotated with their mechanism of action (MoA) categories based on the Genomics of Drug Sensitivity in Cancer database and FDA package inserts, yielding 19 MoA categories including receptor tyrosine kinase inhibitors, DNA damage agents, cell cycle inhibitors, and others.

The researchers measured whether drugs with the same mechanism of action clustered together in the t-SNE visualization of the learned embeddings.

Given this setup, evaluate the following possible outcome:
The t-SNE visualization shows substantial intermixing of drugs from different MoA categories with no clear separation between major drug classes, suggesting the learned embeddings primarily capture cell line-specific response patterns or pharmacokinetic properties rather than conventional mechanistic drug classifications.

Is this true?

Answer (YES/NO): NO